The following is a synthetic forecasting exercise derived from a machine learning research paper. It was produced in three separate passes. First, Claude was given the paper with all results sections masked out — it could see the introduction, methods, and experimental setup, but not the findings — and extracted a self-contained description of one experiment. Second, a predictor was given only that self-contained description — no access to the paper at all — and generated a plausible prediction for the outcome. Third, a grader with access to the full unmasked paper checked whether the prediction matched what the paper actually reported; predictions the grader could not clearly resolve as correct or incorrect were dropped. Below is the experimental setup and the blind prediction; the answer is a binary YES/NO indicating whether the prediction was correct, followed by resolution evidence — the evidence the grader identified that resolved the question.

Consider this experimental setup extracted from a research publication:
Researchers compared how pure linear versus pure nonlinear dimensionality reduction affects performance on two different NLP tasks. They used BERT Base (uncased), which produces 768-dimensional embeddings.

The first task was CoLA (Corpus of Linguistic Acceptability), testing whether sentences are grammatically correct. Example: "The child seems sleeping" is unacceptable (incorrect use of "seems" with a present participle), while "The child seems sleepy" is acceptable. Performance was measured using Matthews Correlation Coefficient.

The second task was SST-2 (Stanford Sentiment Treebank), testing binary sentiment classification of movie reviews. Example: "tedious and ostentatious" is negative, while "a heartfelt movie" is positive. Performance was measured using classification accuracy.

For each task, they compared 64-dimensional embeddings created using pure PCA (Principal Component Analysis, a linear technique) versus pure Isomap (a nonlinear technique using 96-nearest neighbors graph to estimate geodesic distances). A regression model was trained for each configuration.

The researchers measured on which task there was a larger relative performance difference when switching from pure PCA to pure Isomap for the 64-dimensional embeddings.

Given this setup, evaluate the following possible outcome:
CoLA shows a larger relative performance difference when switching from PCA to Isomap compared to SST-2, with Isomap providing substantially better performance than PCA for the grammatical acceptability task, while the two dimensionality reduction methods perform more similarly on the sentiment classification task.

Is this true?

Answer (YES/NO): NO